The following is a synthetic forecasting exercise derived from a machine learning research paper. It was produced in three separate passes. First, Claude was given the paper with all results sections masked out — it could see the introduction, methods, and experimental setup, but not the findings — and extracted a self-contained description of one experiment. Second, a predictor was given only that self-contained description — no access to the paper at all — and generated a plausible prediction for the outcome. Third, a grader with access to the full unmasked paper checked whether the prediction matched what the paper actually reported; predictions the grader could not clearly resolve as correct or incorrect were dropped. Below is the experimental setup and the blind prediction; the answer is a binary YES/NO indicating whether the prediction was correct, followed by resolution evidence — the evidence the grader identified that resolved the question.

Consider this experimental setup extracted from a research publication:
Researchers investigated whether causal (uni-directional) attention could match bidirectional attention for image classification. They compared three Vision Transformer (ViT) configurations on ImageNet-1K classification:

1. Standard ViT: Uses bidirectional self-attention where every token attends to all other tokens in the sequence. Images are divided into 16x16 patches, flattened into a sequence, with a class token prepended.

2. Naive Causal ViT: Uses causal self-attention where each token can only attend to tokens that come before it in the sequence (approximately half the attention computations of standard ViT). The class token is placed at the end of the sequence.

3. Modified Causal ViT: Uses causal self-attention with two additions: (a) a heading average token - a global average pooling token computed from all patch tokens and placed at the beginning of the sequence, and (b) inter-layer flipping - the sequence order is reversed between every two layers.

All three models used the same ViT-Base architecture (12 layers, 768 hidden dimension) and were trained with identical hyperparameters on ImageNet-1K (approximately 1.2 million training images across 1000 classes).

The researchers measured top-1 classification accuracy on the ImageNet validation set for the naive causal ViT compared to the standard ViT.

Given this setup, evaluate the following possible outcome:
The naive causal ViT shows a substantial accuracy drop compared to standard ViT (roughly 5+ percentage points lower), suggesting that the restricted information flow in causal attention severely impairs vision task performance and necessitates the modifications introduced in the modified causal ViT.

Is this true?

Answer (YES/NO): NO